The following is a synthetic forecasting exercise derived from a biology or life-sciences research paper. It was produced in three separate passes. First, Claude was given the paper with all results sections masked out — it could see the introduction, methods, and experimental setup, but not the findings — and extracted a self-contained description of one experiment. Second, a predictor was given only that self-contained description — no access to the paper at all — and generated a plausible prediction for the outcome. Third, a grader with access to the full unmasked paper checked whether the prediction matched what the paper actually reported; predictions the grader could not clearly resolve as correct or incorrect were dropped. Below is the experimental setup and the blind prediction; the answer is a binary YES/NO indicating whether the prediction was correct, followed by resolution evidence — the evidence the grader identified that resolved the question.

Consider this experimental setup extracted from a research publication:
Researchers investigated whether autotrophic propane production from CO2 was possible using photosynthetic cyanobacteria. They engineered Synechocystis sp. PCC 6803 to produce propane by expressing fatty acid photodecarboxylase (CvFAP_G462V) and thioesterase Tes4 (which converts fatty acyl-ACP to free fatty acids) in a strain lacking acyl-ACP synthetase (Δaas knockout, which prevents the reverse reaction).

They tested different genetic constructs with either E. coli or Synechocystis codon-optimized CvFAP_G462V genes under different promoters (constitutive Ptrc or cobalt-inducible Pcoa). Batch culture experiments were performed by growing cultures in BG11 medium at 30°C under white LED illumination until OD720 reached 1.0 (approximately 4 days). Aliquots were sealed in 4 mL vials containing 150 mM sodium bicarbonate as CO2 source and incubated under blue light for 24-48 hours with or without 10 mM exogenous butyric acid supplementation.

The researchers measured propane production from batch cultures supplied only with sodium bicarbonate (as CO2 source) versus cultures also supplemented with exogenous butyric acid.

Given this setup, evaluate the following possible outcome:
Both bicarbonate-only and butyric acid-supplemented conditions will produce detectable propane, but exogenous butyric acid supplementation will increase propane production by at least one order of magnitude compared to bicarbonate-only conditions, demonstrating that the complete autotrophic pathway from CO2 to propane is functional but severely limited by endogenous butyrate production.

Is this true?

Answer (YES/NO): NO